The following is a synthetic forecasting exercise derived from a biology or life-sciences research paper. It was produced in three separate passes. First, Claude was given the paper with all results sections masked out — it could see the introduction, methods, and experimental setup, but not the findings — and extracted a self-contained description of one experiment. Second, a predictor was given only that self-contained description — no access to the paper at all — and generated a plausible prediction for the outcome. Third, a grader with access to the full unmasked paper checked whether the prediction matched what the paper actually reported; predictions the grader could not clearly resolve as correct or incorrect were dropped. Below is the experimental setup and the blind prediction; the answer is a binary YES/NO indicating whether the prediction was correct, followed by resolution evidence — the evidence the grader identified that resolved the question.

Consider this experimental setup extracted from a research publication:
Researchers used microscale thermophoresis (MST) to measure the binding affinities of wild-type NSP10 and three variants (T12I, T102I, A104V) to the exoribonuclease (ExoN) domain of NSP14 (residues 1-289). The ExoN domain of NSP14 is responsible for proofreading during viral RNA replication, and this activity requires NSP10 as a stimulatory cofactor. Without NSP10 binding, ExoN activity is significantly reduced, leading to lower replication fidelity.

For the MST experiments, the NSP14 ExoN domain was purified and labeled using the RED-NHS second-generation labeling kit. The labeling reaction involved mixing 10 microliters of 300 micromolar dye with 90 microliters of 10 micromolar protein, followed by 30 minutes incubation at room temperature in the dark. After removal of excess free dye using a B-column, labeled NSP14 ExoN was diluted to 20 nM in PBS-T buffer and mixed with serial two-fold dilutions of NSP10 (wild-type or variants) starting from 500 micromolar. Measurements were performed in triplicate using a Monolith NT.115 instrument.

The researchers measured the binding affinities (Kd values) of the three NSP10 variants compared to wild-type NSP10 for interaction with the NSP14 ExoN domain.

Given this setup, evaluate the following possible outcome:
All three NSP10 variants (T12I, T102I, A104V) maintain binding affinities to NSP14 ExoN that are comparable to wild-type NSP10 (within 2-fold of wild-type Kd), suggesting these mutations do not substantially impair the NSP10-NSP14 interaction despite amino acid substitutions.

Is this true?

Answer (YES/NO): NO